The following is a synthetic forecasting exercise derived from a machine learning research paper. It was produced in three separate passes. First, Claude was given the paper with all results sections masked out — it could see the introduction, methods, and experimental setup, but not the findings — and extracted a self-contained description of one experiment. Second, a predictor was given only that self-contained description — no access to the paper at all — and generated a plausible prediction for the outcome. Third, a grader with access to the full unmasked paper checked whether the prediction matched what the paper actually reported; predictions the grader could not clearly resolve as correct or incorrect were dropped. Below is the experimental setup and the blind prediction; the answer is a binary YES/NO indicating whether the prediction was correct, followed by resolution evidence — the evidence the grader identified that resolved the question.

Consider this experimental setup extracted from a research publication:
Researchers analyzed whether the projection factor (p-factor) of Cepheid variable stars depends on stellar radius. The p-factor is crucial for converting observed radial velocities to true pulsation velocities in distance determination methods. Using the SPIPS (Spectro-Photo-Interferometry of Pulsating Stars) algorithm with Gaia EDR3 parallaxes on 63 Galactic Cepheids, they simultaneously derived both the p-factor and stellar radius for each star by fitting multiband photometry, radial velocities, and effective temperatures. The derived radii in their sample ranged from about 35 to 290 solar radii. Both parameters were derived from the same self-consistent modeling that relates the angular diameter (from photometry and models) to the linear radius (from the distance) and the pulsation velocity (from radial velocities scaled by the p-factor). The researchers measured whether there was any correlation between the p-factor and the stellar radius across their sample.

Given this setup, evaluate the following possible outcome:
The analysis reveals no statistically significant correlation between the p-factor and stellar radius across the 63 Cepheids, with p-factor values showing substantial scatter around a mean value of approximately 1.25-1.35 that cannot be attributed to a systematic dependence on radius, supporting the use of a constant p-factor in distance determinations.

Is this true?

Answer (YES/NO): YES